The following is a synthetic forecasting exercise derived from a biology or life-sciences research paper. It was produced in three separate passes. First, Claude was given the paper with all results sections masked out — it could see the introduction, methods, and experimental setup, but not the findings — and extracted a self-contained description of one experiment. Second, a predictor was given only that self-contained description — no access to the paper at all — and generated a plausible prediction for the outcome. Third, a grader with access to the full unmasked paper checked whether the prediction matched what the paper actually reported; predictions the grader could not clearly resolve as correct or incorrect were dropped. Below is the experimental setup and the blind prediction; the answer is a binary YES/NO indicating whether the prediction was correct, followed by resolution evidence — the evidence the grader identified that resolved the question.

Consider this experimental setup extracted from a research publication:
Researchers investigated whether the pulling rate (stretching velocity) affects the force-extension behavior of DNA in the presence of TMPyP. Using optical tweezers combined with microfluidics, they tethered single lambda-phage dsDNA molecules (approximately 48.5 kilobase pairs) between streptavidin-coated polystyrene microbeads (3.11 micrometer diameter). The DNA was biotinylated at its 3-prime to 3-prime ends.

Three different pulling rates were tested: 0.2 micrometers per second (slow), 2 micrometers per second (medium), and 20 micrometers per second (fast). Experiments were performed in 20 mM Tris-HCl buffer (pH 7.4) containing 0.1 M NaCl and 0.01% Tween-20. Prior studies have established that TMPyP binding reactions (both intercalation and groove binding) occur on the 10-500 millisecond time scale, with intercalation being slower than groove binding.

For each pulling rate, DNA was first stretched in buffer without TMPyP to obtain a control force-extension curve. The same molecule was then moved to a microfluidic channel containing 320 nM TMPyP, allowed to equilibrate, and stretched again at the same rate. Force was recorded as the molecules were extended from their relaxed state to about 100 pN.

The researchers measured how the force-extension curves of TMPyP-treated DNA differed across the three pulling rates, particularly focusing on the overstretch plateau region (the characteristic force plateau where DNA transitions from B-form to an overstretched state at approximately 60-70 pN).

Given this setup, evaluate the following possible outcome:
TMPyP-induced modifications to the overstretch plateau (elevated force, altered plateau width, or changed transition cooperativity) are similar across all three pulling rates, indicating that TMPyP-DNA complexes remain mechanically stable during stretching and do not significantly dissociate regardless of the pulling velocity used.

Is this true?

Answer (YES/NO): NO